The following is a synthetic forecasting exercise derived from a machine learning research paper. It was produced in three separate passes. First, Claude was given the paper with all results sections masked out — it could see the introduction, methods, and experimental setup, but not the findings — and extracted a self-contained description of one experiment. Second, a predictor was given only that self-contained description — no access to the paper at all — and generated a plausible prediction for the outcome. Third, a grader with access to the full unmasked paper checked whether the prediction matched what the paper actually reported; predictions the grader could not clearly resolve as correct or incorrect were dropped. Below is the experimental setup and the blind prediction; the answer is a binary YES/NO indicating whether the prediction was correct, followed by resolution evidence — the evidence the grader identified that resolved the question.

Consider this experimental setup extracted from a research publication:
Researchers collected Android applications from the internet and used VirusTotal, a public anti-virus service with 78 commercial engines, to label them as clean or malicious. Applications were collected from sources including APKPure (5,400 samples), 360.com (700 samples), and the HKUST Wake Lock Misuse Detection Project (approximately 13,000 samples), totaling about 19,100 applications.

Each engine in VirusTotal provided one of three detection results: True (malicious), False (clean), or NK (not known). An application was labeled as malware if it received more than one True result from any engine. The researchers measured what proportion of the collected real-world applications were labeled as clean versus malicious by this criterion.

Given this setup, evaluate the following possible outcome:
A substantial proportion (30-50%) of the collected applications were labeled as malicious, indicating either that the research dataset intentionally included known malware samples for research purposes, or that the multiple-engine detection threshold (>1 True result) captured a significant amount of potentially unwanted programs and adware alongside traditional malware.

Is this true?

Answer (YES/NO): NO